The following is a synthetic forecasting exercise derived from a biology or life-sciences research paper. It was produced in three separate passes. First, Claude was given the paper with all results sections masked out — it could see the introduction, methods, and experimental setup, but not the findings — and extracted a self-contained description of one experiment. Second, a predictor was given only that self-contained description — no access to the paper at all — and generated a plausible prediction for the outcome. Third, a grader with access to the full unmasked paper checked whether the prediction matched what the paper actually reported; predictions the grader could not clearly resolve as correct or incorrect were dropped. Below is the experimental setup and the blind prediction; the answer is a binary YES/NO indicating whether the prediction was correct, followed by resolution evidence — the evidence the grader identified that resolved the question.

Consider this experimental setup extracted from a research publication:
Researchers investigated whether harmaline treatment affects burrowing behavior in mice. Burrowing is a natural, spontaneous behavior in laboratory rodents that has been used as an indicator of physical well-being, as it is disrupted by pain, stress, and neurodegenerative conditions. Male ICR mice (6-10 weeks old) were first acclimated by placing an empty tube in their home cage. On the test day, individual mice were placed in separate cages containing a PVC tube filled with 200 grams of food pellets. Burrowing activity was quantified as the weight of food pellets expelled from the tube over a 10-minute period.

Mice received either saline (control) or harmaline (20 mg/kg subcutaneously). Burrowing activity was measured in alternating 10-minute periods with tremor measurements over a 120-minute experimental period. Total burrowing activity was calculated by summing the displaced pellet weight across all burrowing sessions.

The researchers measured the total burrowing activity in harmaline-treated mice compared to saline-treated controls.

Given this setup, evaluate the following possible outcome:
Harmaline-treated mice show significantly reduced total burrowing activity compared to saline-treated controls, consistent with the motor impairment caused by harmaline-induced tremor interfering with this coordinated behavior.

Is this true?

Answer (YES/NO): YES